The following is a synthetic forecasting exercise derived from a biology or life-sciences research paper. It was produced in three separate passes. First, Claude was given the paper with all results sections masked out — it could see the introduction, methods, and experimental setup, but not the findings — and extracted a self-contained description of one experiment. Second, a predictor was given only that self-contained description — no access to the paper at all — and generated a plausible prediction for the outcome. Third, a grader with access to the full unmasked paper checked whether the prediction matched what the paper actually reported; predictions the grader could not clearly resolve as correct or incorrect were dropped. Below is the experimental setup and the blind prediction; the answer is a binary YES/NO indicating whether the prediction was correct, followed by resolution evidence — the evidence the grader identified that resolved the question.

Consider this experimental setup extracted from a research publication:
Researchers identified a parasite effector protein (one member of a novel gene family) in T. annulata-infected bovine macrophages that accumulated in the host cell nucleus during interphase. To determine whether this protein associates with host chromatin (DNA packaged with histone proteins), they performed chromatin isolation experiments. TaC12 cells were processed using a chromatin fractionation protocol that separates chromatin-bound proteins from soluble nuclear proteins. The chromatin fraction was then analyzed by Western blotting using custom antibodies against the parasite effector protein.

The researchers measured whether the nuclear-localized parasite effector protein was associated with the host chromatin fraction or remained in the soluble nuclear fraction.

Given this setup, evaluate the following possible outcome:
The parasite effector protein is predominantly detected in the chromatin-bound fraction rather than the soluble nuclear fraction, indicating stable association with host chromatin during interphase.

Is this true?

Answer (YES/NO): NO